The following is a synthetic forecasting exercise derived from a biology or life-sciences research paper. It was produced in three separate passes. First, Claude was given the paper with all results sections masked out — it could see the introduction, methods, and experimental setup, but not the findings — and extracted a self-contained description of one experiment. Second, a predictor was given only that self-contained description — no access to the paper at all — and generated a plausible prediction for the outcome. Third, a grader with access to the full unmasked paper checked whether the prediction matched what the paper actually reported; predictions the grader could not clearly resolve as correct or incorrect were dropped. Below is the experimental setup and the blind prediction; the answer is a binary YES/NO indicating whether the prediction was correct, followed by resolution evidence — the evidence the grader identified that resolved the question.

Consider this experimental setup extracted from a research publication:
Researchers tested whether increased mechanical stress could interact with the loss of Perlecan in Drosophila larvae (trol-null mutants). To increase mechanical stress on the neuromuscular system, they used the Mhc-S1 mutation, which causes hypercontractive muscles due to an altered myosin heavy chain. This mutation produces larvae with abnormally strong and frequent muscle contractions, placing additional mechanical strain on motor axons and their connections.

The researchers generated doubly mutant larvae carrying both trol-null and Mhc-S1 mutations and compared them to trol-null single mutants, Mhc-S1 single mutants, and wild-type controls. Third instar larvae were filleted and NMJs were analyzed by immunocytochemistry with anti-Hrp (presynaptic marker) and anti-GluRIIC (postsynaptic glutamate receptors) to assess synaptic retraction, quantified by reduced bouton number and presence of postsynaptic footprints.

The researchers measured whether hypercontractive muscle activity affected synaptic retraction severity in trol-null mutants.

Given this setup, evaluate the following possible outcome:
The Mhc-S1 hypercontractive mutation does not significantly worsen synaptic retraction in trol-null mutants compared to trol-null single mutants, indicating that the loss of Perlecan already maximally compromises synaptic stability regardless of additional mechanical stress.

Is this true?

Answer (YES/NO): YES